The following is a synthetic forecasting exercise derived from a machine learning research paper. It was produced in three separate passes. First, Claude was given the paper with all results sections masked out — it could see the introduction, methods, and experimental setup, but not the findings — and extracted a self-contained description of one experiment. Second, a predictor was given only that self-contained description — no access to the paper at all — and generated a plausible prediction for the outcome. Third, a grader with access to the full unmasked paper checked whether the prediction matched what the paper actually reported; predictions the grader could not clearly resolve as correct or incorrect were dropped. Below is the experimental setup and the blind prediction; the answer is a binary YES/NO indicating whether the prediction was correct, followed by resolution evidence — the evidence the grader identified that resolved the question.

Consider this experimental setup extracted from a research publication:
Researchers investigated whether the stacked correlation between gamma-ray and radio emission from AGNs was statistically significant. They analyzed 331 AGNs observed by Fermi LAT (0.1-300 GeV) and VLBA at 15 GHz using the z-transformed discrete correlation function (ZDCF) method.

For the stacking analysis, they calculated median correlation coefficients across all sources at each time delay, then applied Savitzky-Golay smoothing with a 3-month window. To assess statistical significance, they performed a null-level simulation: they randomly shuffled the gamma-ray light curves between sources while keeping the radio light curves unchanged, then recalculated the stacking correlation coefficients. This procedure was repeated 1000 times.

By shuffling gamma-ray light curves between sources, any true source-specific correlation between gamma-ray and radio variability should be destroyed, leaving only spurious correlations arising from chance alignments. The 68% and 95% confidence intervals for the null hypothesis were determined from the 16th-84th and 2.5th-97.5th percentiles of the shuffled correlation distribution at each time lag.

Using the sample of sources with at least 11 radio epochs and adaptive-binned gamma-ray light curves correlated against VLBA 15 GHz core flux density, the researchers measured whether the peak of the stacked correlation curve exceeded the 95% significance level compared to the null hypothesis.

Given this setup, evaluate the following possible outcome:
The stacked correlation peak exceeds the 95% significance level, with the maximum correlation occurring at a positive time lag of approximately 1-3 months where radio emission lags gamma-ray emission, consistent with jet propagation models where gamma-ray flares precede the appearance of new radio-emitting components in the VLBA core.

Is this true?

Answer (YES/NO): NO